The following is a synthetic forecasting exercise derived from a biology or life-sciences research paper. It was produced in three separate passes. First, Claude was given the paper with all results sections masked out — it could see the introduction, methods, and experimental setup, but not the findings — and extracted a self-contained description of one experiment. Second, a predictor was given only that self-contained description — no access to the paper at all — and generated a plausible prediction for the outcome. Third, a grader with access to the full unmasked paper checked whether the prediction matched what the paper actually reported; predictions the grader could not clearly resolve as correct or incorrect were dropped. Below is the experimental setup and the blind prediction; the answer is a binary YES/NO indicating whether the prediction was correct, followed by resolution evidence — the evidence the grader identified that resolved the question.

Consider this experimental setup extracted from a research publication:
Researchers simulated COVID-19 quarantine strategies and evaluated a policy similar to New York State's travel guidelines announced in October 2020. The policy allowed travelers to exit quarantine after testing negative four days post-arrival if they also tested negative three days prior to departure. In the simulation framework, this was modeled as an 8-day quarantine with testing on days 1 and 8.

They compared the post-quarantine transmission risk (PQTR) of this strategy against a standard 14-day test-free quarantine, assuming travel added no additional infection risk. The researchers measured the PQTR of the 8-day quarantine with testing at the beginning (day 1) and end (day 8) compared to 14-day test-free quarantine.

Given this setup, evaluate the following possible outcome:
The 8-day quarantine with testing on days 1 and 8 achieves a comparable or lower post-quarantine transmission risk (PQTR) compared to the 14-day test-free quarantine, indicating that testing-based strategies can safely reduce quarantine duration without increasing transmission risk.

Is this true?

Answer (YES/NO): NO